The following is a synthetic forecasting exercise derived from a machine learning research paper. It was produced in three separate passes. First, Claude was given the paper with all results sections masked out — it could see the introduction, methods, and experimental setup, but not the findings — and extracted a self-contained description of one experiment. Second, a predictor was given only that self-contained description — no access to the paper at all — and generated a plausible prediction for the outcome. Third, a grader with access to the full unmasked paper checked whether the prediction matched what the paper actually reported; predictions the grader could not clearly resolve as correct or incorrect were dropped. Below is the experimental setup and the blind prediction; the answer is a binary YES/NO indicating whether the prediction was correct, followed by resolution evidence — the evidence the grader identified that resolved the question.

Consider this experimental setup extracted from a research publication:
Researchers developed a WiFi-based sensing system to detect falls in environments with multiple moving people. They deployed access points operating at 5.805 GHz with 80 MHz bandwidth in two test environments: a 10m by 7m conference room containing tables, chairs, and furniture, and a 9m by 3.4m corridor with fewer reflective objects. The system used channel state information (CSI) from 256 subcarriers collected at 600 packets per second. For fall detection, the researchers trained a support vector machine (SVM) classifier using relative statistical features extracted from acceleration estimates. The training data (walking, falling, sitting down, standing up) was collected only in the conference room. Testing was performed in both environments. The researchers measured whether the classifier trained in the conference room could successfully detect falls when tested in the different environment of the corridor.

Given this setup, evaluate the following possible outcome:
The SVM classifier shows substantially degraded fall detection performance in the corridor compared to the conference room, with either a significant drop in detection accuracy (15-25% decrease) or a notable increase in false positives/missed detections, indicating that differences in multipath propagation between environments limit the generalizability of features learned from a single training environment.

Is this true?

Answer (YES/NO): NO